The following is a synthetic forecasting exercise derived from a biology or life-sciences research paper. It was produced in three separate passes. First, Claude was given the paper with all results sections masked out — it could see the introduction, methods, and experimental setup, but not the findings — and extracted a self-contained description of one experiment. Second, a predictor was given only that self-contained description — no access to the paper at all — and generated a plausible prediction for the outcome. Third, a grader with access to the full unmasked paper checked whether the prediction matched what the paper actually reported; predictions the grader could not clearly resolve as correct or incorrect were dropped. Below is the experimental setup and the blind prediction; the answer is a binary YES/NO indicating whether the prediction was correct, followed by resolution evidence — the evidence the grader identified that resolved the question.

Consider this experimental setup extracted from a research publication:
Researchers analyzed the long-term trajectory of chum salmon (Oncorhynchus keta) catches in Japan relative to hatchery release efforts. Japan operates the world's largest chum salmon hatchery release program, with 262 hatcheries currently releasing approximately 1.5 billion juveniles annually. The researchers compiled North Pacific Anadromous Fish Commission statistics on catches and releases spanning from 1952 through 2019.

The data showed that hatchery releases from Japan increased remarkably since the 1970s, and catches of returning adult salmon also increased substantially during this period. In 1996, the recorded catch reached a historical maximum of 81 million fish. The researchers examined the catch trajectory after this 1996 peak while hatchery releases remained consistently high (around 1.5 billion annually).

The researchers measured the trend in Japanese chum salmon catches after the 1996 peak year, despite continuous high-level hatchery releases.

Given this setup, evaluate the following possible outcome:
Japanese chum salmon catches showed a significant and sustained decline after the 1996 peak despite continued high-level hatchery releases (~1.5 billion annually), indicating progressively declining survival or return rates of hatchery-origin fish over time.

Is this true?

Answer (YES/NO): YES